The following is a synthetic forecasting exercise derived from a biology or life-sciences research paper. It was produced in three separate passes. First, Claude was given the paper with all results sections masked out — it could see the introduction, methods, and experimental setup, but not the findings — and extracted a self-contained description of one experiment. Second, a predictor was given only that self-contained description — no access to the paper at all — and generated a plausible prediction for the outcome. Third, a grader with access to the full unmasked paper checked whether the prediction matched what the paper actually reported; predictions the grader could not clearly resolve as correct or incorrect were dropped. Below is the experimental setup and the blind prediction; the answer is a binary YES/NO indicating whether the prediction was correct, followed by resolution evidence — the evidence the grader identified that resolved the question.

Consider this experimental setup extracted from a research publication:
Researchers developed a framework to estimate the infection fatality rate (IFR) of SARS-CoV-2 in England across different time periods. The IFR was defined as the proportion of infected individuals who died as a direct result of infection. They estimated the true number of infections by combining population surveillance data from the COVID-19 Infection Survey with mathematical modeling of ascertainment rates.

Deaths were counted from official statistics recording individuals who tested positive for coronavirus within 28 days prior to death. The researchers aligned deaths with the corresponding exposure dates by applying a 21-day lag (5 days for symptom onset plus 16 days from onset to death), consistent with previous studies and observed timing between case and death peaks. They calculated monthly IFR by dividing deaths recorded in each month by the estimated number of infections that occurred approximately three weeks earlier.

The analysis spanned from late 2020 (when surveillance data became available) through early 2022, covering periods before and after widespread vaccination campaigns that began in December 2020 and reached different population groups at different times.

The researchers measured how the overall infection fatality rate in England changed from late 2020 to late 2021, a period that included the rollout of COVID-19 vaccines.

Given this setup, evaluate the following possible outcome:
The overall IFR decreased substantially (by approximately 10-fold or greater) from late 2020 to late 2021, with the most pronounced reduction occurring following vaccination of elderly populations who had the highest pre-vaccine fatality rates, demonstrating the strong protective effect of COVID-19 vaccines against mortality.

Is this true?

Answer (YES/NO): NO